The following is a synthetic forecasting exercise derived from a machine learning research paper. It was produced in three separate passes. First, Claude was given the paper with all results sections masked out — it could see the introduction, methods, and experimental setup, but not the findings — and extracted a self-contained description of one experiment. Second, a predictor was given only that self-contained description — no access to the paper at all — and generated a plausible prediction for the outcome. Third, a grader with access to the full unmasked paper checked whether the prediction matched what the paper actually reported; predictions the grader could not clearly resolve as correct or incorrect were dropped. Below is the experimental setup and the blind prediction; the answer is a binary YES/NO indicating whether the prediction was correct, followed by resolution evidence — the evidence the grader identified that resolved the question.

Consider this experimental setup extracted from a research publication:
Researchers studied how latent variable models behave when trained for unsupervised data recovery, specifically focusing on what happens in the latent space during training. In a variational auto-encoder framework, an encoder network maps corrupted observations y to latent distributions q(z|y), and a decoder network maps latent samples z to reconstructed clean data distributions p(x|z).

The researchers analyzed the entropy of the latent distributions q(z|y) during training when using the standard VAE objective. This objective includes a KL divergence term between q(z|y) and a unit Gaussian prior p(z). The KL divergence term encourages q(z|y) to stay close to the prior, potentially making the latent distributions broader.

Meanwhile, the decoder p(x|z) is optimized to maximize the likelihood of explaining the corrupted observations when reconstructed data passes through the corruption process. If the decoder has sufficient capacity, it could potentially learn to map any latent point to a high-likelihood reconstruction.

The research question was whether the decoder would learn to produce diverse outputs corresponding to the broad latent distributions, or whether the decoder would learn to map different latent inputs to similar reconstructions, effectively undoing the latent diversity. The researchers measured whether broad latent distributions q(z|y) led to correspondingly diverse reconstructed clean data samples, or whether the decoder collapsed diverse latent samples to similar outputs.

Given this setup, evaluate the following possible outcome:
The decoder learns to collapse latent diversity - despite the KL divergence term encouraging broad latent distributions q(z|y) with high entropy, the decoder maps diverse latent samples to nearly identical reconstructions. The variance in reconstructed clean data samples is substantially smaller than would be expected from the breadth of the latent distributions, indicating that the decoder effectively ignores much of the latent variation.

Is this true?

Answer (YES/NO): YES